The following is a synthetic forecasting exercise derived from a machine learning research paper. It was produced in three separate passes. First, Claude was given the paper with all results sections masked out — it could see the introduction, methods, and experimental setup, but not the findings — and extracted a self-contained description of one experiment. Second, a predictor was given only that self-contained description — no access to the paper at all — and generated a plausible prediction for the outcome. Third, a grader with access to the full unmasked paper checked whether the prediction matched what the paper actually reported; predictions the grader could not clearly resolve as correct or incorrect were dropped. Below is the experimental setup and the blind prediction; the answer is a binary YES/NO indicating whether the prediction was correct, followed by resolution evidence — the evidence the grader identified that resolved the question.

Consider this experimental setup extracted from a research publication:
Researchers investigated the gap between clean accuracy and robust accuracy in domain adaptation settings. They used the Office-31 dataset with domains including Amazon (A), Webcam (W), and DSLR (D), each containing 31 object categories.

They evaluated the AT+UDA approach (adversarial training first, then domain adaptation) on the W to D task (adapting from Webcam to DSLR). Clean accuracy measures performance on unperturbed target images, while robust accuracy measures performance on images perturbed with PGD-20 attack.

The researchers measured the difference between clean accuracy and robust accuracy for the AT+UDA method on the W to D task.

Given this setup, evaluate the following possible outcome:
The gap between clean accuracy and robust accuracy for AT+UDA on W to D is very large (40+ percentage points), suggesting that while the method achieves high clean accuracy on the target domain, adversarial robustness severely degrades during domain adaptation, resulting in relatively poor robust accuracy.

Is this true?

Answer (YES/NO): NO